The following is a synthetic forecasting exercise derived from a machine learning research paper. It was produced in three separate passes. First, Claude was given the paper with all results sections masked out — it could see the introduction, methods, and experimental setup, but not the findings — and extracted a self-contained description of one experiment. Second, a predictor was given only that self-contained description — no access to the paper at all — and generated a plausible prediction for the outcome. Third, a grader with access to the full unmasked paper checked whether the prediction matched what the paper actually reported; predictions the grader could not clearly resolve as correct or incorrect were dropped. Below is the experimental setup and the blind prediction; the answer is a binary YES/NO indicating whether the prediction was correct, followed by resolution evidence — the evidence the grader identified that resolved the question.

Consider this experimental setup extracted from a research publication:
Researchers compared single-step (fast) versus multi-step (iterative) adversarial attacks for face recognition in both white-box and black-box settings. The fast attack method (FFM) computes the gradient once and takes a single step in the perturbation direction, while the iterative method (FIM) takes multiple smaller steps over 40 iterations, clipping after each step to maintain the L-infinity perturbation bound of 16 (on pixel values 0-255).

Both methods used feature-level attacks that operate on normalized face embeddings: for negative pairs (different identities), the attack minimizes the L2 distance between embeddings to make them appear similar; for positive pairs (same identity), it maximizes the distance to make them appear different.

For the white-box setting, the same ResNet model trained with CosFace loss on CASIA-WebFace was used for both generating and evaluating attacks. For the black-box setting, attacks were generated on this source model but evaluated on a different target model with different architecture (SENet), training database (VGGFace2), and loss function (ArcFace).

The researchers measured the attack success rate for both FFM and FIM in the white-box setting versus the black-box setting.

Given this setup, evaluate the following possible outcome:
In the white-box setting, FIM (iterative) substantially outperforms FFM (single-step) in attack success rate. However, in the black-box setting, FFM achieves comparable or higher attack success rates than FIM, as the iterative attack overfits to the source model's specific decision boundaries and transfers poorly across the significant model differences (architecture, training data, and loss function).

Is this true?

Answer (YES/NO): NO